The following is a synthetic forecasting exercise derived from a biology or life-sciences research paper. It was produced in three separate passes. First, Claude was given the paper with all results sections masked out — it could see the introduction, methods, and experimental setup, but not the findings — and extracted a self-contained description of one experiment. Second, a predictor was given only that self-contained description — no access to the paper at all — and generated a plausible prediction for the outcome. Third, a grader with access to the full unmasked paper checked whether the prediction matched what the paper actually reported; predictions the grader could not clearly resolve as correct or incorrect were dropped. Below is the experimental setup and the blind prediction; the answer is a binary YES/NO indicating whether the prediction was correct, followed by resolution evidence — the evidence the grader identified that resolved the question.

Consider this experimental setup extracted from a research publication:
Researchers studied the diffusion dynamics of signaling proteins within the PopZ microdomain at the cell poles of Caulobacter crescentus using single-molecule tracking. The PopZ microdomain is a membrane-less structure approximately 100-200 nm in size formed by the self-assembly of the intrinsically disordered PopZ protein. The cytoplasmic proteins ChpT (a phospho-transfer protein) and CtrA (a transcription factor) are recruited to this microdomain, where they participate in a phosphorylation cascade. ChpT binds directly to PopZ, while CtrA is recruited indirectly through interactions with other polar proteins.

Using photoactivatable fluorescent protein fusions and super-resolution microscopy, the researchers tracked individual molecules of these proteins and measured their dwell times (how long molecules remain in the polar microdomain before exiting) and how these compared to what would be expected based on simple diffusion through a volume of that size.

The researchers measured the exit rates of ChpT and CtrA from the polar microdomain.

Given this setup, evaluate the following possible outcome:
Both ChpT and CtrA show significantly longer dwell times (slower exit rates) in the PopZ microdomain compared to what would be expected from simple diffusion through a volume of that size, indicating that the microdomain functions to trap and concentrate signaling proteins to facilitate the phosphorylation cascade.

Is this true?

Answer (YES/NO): YES